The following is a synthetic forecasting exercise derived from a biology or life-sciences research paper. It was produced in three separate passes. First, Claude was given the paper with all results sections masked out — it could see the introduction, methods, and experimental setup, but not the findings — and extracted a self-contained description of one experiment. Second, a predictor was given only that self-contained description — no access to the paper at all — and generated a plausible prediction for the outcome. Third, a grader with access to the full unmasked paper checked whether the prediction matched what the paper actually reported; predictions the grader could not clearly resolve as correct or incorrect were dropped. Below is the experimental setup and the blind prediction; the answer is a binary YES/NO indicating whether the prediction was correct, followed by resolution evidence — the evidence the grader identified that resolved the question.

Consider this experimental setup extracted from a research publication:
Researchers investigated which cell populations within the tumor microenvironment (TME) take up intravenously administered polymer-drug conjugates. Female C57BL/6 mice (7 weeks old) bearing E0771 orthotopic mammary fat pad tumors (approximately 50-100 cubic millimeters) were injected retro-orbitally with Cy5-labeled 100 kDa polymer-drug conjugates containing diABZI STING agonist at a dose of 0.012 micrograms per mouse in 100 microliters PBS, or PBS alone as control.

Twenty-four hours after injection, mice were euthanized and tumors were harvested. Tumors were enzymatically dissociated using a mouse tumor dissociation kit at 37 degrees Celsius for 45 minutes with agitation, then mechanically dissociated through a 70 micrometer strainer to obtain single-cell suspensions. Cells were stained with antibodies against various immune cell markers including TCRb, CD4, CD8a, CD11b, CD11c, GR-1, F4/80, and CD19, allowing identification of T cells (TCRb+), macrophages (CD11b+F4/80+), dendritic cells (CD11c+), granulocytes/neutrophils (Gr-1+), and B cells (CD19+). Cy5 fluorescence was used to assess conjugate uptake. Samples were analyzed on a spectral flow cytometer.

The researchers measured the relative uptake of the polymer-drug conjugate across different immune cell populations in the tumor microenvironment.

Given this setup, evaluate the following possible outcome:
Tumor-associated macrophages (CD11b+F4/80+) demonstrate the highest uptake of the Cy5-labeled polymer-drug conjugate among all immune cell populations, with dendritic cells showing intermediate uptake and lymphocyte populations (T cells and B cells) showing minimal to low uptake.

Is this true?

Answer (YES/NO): YES